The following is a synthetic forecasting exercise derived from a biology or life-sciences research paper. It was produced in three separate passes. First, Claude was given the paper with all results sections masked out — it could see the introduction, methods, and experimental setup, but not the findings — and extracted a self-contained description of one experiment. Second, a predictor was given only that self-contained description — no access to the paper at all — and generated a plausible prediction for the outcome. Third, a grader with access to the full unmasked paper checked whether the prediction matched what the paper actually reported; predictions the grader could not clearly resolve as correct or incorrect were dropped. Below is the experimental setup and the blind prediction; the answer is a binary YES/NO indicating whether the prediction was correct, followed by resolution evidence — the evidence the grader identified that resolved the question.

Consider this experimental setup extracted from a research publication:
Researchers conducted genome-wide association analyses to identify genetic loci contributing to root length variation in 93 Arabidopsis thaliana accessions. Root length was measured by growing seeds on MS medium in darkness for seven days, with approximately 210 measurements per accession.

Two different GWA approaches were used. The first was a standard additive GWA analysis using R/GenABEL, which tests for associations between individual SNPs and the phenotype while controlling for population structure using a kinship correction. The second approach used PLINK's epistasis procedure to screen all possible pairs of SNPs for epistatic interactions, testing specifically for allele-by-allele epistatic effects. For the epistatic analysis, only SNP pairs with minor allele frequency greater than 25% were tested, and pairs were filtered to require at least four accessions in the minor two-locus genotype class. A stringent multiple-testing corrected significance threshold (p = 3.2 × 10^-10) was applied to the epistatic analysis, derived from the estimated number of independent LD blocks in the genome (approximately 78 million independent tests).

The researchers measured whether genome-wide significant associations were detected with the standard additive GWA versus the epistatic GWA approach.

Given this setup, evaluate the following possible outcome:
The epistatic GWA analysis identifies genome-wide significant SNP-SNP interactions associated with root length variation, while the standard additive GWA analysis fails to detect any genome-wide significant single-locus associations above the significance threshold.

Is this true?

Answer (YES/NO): YES